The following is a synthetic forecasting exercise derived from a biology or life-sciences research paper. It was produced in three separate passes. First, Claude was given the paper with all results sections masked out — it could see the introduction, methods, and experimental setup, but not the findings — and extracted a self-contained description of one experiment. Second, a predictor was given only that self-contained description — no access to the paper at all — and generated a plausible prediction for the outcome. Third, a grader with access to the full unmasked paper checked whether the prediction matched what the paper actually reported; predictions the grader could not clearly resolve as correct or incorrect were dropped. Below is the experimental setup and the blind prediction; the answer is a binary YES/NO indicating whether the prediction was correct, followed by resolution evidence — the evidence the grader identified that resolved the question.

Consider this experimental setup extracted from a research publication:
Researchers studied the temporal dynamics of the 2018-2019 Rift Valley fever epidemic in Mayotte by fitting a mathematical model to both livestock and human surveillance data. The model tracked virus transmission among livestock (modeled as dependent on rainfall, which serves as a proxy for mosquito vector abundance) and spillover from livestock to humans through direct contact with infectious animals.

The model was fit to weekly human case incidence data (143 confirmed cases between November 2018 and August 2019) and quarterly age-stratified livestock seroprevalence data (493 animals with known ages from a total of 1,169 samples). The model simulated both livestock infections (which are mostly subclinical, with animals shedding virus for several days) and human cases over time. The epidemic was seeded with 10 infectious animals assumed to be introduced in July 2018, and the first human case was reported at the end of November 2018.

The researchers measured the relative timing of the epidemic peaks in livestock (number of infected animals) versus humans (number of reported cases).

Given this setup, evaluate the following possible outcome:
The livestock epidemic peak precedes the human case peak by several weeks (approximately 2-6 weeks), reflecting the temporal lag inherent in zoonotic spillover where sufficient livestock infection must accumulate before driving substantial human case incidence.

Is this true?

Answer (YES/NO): YES